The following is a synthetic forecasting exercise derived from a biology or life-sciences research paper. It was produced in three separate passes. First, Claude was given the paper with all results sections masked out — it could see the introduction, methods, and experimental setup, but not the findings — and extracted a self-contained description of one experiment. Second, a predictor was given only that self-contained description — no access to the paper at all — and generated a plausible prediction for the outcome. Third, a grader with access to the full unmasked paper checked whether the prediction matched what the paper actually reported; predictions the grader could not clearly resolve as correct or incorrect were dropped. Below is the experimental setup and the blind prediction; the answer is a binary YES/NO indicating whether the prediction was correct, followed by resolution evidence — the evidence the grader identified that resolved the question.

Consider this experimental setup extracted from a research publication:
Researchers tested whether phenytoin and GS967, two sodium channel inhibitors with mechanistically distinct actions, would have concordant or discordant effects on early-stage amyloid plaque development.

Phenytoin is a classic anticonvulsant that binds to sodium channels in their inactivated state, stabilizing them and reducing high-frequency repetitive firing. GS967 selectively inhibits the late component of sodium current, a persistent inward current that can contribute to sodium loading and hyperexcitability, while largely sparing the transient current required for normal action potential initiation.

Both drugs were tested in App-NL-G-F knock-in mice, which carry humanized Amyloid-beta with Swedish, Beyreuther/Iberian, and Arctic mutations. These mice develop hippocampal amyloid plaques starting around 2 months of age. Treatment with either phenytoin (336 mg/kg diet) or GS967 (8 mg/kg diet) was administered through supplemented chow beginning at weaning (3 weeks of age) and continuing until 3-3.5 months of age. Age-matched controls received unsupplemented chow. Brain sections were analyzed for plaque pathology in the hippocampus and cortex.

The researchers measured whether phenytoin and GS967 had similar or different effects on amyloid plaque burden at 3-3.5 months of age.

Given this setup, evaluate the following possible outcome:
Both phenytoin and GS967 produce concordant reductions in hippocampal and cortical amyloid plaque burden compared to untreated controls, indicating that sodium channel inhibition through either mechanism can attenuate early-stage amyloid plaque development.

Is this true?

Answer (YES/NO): NO